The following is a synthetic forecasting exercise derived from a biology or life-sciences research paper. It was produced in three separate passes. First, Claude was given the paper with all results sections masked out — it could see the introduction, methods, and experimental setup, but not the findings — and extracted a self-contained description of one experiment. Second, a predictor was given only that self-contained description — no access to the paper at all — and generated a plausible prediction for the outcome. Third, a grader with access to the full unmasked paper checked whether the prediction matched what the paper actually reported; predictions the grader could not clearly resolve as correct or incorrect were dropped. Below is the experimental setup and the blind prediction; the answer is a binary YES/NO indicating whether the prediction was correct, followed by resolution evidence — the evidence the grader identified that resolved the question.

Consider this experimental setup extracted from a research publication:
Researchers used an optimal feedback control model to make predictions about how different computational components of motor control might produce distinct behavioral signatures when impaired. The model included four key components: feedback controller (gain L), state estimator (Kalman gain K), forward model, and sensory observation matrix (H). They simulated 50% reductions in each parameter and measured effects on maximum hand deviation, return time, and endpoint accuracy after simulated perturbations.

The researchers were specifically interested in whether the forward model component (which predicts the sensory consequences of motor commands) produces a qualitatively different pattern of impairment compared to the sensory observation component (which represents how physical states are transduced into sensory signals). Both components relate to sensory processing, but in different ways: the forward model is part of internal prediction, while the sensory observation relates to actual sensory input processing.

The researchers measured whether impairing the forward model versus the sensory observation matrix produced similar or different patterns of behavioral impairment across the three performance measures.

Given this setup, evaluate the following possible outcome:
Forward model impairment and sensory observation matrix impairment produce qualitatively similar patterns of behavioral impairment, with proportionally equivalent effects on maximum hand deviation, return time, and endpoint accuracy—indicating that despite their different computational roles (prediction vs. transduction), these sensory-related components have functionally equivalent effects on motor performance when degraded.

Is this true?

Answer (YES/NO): NO